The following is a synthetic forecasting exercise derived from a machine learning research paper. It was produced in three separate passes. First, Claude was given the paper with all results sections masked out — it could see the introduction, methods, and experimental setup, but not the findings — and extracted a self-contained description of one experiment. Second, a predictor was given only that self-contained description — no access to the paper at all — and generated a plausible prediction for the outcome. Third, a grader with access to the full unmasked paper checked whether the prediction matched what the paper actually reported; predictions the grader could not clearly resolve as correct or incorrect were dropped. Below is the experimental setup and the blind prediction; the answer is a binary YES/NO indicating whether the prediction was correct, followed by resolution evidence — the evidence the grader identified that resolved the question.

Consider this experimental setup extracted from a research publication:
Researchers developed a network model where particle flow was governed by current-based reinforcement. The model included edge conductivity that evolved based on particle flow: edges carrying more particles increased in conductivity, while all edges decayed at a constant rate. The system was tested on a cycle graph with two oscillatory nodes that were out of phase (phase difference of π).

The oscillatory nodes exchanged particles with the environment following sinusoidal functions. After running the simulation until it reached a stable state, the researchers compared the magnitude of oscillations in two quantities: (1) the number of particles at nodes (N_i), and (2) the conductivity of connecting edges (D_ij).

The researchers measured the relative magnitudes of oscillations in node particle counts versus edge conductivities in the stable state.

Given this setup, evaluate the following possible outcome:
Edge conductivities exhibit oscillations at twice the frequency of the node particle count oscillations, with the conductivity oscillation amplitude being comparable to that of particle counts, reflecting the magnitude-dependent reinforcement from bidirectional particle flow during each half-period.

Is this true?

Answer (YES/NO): NO